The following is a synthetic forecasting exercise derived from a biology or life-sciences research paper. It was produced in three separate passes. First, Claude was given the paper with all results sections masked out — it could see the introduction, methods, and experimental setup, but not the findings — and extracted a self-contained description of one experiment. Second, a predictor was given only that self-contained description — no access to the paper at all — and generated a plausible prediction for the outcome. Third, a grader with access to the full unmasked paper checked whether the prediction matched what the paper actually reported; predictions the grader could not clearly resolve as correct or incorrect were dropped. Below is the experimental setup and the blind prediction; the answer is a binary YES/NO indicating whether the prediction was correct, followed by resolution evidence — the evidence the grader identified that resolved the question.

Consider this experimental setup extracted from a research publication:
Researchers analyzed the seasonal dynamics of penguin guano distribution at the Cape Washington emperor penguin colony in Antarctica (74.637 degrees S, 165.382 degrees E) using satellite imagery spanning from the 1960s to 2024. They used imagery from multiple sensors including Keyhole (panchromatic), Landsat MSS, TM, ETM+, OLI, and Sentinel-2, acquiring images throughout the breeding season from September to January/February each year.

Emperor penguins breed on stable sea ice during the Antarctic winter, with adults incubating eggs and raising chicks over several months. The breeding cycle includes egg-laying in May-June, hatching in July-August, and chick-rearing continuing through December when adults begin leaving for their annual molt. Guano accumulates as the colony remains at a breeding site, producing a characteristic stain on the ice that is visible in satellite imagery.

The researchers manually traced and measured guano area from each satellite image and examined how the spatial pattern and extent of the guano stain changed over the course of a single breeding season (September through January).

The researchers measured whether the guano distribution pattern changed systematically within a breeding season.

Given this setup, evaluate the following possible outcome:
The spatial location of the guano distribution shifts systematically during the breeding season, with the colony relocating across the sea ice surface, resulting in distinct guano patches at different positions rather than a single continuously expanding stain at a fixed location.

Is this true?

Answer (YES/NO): NO